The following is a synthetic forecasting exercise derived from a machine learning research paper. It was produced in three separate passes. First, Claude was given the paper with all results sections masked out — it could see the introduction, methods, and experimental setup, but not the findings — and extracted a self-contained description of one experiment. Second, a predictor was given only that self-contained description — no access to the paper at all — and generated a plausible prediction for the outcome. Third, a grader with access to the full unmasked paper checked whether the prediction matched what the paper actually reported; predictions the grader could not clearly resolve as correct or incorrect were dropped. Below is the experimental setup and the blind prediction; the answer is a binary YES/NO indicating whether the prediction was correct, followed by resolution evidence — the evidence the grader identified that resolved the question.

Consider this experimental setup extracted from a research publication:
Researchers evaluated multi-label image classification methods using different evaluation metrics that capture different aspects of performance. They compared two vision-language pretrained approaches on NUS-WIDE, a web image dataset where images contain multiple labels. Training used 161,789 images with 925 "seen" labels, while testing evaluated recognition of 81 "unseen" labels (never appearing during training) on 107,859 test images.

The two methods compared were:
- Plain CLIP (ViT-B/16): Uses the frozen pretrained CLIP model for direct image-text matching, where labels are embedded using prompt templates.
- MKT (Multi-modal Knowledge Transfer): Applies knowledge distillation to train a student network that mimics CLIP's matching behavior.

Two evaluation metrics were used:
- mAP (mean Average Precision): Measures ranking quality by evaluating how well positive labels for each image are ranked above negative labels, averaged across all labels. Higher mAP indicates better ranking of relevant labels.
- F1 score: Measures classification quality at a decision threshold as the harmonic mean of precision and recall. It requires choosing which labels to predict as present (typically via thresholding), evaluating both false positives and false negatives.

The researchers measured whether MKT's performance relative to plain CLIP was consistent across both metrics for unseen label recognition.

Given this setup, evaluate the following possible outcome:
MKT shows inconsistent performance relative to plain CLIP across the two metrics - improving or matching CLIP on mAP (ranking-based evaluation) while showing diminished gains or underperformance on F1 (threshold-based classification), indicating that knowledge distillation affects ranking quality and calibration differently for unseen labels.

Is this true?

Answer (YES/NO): YES